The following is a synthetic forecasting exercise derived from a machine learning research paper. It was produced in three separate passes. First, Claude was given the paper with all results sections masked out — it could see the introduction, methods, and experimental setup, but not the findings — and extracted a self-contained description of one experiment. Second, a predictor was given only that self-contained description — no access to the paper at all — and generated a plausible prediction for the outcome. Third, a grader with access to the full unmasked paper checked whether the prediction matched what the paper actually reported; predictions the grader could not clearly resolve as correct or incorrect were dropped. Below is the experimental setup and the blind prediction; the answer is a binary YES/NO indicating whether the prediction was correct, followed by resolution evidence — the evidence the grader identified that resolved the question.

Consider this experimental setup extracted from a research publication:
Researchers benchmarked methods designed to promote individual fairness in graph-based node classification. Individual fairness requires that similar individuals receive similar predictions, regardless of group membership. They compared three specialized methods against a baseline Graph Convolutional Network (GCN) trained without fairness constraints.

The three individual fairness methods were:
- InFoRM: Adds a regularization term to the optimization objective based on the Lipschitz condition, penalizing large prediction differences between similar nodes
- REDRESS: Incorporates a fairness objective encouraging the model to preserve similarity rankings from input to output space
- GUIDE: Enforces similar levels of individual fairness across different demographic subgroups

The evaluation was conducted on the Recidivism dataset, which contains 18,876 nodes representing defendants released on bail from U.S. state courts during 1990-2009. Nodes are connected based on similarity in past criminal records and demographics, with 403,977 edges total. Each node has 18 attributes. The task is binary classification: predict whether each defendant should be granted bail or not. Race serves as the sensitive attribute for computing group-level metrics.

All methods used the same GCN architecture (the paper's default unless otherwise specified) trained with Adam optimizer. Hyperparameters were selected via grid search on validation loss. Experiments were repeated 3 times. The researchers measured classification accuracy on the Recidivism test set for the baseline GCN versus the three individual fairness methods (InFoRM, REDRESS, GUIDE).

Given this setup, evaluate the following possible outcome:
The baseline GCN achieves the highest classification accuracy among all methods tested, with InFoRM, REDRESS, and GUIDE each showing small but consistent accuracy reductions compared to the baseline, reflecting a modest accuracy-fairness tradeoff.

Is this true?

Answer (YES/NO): YES